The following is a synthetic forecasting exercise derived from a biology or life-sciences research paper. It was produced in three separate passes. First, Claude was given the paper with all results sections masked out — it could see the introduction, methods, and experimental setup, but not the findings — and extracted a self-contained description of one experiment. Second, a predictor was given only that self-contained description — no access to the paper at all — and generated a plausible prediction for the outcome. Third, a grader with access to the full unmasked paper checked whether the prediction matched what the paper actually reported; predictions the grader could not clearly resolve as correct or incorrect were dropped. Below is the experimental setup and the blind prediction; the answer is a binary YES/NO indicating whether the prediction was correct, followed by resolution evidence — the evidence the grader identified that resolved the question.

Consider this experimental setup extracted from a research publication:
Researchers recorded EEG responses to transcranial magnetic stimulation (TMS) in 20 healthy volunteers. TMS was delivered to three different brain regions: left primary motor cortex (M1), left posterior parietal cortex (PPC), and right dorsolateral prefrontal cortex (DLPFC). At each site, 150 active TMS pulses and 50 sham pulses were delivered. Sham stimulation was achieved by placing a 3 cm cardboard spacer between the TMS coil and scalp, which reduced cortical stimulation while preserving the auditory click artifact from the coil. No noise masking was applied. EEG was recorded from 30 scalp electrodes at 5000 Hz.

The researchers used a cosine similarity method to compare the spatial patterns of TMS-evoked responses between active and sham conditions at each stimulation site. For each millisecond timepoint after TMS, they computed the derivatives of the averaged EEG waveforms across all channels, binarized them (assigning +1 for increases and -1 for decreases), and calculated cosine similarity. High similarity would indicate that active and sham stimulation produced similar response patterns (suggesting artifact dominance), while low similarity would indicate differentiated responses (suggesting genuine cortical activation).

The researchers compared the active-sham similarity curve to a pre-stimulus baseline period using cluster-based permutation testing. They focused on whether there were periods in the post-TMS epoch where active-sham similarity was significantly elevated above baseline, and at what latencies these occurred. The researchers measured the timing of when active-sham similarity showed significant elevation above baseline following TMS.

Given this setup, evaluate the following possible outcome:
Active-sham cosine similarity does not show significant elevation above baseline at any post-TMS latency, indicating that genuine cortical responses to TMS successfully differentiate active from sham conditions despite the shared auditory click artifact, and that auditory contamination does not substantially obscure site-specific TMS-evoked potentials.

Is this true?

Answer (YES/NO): NO